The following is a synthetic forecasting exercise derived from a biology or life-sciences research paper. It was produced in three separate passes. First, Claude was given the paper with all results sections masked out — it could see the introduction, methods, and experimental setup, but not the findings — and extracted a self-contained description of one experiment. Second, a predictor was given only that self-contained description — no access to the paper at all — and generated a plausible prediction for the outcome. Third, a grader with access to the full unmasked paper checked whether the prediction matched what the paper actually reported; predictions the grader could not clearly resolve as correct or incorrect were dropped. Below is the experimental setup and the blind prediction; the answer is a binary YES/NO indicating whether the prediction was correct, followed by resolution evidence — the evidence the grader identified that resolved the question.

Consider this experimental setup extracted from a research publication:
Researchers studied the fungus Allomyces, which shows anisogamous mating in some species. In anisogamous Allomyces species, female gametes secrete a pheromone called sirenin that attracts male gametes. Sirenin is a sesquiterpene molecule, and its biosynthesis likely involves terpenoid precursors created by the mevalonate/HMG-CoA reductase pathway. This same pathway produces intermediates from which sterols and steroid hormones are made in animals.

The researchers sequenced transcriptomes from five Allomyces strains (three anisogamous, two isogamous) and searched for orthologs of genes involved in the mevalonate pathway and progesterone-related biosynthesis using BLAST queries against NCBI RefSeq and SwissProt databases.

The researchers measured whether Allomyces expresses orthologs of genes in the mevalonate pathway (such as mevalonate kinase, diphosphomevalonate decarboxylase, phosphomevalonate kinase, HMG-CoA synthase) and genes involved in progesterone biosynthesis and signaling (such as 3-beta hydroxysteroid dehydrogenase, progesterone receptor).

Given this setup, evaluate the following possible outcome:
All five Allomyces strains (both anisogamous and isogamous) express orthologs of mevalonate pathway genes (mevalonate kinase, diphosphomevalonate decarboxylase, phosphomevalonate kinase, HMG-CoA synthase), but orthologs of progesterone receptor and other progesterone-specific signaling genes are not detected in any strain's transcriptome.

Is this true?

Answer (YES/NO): NO